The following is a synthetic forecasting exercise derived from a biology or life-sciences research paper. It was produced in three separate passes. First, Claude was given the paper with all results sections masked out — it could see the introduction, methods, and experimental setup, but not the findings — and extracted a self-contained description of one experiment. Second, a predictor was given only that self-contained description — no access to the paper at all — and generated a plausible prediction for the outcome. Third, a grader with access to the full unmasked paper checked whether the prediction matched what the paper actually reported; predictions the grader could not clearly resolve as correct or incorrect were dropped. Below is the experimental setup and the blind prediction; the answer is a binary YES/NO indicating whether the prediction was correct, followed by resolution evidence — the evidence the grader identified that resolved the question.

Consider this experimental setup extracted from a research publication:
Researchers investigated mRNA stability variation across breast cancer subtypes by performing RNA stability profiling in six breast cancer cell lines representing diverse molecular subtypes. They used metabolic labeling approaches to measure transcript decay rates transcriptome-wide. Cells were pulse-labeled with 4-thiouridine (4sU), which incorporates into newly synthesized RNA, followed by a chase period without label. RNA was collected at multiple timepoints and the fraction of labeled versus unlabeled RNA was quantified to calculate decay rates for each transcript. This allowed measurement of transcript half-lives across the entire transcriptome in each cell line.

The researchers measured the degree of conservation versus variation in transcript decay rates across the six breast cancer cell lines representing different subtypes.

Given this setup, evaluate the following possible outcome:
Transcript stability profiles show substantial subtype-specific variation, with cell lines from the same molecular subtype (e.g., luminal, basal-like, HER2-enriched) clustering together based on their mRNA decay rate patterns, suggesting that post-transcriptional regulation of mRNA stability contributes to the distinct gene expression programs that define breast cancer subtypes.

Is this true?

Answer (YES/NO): YES